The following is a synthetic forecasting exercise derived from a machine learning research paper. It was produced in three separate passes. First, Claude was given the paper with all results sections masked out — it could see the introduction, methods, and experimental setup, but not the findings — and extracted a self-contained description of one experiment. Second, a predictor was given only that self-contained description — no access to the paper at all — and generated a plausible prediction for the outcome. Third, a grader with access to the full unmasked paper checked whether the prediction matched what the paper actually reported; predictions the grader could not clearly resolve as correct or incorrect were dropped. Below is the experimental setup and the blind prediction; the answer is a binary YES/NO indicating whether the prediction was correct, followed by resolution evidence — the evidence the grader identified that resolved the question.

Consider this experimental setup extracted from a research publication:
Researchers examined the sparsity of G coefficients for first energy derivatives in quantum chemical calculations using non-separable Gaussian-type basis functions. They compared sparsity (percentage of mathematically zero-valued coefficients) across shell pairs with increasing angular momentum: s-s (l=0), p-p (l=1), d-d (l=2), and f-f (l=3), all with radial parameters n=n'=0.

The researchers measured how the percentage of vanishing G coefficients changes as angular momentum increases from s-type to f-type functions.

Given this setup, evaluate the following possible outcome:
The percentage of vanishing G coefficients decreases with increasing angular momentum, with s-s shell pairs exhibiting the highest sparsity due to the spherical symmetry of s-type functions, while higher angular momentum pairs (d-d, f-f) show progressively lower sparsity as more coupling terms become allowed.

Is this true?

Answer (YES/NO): NO